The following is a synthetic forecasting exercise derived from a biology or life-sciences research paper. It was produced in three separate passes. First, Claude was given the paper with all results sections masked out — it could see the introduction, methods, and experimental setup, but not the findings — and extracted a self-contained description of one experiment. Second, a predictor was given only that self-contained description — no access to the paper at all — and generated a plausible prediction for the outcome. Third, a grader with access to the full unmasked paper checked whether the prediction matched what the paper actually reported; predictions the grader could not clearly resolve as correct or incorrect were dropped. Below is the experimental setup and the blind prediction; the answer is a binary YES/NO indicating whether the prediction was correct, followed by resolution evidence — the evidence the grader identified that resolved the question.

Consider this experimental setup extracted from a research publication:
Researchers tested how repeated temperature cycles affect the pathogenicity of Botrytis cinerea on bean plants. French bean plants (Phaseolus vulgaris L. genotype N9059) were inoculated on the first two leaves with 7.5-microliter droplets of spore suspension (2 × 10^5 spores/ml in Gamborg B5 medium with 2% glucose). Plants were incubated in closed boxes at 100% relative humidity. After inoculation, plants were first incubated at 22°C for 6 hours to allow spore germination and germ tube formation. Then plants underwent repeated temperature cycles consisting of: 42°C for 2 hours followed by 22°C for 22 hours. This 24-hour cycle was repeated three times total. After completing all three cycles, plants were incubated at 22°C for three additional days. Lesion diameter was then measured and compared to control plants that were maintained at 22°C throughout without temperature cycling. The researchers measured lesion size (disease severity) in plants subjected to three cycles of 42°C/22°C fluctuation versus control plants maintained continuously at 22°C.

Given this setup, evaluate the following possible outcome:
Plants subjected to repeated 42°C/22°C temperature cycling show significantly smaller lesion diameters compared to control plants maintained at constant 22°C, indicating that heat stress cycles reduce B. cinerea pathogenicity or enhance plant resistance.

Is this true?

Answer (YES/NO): YES